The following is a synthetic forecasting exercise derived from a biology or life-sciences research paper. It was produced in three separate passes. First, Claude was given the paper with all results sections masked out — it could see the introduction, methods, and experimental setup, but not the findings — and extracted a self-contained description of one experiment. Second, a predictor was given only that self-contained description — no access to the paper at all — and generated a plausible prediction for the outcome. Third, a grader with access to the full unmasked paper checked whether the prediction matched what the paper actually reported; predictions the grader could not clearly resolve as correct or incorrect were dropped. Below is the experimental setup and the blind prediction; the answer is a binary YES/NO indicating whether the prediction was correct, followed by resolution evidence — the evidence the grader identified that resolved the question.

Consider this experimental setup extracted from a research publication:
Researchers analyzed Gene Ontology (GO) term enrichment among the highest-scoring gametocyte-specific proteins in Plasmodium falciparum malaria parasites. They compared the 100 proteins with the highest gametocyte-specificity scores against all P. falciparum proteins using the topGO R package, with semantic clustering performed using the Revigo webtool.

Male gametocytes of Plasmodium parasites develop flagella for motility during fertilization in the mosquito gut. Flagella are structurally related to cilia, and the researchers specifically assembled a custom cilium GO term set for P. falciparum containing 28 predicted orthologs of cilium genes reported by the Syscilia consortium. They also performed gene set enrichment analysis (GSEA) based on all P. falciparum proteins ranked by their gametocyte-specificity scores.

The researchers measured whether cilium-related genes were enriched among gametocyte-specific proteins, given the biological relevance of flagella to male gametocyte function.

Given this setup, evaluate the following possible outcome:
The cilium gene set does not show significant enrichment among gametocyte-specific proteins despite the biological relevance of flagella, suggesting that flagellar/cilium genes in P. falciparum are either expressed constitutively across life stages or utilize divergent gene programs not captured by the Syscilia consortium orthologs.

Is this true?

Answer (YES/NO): NO